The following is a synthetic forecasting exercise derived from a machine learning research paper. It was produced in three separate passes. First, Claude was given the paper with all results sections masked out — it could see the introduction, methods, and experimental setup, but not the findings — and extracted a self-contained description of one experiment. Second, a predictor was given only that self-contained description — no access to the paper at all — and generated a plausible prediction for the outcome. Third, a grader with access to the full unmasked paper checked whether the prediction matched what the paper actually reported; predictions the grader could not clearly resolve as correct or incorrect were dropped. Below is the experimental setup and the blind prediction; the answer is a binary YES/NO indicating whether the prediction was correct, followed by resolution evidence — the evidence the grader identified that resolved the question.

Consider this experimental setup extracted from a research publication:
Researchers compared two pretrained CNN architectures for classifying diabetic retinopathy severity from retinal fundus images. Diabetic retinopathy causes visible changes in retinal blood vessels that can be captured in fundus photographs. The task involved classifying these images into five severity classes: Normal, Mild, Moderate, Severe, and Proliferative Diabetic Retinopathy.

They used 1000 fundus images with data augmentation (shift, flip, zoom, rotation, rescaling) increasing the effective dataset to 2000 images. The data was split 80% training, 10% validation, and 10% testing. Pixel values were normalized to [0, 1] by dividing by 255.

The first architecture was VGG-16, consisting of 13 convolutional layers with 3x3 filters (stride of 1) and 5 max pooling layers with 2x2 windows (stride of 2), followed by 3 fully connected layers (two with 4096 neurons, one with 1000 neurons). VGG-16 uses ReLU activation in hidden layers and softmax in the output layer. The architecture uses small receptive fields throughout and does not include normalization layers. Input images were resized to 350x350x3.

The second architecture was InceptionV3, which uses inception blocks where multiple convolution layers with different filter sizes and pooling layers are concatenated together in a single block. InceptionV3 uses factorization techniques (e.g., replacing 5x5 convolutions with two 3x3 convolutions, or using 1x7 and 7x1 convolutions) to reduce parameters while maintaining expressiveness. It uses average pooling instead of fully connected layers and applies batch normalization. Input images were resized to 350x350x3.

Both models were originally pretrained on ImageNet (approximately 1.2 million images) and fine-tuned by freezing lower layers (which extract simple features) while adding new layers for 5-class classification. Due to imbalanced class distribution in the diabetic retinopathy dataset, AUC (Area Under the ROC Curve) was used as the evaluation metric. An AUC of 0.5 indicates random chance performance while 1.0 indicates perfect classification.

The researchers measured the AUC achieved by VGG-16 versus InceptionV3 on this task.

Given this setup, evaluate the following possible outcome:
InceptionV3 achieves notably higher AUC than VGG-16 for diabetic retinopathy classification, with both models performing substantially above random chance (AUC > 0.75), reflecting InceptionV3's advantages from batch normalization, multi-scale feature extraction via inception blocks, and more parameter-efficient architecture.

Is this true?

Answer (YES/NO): NO